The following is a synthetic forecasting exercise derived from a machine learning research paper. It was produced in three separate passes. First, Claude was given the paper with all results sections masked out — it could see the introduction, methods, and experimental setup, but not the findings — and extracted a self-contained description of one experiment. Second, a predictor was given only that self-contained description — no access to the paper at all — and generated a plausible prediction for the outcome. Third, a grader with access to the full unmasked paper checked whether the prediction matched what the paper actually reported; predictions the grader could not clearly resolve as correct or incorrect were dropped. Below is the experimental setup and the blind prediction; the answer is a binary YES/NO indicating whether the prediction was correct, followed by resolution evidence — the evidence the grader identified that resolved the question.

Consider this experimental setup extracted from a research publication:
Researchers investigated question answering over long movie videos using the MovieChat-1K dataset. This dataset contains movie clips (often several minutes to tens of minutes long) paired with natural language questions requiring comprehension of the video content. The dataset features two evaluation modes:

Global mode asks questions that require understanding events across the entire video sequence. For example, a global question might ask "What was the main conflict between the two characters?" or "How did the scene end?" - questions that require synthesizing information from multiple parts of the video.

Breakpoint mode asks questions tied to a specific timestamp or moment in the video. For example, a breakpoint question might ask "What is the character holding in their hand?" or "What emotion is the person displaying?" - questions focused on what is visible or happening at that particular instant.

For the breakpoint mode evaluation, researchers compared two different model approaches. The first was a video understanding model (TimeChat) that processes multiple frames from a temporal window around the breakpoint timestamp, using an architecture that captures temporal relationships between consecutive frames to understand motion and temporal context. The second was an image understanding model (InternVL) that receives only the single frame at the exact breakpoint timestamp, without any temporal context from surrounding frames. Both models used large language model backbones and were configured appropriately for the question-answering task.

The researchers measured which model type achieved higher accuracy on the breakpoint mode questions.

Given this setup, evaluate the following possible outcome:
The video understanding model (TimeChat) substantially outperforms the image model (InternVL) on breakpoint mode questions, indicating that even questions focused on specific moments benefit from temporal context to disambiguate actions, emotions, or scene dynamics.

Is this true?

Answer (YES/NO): NO